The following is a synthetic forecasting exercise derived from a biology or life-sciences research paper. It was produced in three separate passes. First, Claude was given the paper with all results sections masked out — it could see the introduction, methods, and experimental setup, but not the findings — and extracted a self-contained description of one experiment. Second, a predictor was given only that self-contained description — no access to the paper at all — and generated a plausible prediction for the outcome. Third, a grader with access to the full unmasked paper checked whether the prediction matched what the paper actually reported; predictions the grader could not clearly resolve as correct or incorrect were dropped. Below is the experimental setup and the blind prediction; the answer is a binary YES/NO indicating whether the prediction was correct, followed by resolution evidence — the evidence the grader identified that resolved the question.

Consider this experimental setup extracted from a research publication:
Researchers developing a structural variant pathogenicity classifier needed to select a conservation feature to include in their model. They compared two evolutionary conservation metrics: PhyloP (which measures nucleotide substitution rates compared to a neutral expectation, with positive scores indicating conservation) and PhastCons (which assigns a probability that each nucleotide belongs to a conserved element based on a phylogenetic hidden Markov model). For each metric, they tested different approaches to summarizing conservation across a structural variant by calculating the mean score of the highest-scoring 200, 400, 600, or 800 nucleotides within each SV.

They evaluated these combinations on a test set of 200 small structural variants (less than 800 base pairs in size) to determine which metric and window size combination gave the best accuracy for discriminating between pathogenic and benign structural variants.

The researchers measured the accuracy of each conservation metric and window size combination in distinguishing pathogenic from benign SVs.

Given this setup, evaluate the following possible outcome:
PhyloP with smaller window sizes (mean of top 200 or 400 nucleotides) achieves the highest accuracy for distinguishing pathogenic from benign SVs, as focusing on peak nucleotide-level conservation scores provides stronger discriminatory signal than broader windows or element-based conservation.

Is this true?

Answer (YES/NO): YES